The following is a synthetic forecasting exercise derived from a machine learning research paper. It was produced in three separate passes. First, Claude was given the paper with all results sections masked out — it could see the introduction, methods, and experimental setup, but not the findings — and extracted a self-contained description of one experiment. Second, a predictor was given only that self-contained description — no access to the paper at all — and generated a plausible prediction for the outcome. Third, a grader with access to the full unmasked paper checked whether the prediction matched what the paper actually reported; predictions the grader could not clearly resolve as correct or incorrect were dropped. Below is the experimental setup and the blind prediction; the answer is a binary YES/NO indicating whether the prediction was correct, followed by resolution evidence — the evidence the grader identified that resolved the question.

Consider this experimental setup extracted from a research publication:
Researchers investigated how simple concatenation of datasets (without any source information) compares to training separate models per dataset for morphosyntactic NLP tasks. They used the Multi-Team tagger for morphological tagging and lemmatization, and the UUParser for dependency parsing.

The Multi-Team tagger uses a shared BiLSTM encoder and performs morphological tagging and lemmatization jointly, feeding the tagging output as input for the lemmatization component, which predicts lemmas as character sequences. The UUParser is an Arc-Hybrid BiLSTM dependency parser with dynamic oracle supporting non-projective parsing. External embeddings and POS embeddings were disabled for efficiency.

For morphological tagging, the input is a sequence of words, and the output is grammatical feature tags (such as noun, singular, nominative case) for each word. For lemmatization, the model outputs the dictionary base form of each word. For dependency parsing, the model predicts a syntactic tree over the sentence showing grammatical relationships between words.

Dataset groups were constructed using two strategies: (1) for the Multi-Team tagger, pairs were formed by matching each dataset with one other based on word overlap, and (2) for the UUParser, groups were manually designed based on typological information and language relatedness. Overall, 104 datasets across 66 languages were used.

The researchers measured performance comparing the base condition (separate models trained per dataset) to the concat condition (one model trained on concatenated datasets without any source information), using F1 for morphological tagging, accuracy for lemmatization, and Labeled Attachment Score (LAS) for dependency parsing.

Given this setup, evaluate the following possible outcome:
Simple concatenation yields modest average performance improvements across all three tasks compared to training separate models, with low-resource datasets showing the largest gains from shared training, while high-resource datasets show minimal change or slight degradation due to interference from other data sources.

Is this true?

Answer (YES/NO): NO